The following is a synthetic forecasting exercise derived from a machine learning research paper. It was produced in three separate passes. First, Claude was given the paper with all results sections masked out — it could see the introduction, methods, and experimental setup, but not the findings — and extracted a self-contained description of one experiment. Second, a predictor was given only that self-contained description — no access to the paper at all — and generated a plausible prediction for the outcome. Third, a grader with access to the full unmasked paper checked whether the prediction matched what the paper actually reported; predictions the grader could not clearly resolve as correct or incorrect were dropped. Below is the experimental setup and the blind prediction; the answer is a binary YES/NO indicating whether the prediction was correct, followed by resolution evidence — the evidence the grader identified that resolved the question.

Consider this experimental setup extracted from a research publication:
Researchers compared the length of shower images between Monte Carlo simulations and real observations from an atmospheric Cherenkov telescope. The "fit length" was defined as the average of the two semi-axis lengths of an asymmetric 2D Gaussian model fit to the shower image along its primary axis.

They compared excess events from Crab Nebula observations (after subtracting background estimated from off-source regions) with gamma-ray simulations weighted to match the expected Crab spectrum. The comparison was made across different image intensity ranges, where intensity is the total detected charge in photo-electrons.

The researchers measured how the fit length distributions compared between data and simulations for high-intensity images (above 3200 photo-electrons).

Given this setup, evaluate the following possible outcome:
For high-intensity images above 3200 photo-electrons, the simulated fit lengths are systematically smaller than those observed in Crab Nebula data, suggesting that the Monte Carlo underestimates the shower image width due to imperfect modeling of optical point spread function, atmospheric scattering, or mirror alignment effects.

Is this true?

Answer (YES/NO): NO